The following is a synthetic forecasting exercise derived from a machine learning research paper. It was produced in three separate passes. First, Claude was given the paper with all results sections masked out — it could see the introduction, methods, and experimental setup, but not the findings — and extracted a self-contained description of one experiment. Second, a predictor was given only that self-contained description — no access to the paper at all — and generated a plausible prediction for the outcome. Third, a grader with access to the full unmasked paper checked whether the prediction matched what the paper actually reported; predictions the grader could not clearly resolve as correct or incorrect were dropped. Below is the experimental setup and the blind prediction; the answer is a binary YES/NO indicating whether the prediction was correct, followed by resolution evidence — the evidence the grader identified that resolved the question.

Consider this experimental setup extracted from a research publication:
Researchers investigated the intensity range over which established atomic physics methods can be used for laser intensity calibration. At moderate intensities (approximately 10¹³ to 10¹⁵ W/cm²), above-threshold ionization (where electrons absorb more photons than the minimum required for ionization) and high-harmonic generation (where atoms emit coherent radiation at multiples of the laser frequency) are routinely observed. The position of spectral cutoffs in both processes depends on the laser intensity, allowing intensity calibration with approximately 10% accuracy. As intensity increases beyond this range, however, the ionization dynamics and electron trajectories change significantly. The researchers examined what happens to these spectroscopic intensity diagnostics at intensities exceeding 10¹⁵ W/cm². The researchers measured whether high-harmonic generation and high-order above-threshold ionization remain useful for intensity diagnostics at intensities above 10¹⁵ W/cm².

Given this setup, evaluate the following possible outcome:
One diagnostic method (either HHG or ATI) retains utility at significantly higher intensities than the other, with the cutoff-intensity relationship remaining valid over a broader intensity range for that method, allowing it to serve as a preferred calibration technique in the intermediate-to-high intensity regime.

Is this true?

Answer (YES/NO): NO